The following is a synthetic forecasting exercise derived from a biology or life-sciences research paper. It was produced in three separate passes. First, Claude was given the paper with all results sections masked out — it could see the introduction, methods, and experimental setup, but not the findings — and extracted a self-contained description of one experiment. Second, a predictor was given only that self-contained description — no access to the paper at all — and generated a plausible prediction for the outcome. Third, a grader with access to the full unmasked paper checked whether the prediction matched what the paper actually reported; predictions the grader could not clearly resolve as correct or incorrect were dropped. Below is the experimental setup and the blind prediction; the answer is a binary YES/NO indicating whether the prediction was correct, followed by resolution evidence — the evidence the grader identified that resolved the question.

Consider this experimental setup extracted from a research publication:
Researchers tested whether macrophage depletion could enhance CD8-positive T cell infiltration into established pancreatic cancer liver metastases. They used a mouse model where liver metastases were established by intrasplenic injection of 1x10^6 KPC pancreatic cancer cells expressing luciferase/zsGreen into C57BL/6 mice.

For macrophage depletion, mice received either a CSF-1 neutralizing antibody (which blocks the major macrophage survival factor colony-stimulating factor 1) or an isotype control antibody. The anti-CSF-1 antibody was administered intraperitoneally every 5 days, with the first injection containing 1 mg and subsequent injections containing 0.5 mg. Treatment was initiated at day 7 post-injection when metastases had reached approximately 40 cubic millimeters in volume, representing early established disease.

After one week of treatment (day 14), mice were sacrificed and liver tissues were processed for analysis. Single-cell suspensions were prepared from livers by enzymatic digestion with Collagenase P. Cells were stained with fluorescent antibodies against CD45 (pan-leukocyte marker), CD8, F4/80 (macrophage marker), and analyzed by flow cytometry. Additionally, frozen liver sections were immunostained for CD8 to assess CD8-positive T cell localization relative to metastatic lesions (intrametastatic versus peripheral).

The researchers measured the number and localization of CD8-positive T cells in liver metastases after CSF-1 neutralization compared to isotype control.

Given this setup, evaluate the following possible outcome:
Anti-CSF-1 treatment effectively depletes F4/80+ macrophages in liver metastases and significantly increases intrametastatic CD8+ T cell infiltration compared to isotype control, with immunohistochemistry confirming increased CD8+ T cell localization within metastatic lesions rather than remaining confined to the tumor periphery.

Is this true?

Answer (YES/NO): YES